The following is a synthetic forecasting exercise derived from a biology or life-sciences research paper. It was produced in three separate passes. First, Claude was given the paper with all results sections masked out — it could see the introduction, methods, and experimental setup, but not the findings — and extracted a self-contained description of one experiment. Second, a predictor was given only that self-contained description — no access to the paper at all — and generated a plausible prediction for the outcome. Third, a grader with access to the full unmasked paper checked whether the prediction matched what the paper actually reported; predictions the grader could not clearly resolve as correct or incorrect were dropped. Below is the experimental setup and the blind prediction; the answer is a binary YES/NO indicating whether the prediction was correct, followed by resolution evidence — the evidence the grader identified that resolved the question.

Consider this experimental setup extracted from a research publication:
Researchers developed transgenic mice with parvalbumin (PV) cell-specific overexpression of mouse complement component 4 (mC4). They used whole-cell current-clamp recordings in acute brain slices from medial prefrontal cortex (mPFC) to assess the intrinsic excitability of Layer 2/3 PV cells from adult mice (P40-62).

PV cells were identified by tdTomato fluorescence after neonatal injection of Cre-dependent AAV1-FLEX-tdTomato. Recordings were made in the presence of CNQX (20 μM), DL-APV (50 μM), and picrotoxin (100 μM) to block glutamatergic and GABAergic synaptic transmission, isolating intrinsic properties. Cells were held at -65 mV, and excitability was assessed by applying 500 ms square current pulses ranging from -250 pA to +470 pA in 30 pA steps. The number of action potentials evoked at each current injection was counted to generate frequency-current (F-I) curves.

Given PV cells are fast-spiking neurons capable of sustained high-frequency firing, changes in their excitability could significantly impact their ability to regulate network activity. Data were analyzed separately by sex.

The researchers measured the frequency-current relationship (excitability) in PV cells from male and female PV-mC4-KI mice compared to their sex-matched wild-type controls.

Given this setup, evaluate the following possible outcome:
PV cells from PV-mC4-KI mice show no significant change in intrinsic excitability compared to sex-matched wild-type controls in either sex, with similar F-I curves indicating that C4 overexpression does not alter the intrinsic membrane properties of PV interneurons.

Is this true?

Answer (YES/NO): NO